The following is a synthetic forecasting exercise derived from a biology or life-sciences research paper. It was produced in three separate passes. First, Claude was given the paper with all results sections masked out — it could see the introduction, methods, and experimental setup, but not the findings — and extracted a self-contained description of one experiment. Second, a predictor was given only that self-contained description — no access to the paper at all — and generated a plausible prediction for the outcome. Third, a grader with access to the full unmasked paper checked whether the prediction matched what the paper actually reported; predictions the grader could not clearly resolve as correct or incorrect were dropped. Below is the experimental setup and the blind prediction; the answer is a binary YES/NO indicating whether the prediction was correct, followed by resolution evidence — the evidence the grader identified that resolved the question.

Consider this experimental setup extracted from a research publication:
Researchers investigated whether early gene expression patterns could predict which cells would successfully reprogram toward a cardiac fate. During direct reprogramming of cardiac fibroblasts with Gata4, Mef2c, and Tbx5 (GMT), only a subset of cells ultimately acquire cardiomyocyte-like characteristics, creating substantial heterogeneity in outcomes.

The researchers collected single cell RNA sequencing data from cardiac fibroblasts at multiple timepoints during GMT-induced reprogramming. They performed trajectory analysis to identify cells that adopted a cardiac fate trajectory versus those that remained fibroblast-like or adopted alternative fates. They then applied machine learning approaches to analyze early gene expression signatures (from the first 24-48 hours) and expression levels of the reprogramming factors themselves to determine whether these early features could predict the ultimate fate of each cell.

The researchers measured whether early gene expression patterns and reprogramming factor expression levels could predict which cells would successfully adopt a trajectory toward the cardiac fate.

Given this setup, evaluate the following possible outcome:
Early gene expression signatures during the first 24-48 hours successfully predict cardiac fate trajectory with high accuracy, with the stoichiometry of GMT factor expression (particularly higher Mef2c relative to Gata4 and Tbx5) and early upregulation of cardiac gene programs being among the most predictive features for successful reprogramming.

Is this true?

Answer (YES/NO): NO